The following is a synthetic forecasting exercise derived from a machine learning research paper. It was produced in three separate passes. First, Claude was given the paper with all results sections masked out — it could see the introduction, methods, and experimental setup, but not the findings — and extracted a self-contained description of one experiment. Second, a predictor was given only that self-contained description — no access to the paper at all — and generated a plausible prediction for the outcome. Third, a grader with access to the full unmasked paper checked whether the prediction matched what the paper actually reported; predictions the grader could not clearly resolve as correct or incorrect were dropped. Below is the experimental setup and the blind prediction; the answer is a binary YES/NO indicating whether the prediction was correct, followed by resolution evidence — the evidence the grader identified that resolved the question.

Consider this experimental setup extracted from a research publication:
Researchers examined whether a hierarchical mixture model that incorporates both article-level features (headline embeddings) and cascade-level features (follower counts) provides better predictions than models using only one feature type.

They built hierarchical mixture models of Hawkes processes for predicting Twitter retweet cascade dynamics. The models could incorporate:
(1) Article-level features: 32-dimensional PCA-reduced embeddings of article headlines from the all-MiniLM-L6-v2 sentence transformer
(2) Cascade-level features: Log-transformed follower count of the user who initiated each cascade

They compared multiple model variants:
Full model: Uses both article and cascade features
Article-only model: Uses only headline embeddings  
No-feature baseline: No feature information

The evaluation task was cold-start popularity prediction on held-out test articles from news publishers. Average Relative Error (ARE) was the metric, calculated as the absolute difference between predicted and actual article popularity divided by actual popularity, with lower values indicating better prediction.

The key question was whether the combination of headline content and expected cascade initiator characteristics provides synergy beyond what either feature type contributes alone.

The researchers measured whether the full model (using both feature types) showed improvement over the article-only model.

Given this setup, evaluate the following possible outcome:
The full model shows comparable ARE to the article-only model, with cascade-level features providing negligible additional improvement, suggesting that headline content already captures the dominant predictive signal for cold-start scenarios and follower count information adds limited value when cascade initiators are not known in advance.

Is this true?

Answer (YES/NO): NO